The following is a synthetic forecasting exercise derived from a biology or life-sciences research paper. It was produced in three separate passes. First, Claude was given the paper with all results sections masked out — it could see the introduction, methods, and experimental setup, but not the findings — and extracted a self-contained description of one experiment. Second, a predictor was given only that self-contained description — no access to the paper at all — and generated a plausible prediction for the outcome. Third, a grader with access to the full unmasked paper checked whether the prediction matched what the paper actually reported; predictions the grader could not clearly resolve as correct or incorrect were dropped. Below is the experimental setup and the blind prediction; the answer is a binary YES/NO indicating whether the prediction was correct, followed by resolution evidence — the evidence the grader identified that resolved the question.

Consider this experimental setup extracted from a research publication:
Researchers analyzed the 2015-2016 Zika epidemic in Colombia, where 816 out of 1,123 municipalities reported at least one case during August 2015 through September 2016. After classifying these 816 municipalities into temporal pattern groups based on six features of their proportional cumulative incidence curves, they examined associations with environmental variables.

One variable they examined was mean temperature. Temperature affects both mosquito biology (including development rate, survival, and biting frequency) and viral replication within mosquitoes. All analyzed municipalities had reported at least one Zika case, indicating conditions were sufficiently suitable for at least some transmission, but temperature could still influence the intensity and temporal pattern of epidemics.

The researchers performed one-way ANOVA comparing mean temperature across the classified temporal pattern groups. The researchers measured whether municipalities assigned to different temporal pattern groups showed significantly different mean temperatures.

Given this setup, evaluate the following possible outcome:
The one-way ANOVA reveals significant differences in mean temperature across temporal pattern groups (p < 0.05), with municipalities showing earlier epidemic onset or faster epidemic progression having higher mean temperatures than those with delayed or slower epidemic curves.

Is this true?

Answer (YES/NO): NO